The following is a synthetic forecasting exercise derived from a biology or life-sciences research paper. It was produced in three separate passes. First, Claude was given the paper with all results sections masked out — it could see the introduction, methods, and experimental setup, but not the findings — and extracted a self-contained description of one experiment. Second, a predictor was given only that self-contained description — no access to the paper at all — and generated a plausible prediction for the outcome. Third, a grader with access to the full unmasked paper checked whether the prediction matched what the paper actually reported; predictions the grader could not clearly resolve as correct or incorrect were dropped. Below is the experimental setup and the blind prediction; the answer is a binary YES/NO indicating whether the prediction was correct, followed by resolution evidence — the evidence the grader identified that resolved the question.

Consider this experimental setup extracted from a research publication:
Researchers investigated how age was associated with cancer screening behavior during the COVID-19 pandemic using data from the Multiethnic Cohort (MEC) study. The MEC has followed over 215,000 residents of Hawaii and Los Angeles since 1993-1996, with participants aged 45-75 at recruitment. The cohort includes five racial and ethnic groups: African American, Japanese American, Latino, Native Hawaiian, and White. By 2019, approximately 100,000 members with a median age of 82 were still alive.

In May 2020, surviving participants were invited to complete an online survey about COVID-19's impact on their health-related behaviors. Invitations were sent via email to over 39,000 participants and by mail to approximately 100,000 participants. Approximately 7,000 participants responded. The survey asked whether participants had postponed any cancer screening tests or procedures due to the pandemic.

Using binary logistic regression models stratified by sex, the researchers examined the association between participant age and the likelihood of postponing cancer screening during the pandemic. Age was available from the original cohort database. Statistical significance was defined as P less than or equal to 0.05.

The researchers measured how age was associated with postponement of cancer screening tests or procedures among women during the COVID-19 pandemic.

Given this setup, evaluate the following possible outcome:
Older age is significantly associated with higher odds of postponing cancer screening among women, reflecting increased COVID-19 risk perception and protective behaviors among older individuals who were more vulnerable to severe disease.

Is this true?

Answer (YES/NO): NO